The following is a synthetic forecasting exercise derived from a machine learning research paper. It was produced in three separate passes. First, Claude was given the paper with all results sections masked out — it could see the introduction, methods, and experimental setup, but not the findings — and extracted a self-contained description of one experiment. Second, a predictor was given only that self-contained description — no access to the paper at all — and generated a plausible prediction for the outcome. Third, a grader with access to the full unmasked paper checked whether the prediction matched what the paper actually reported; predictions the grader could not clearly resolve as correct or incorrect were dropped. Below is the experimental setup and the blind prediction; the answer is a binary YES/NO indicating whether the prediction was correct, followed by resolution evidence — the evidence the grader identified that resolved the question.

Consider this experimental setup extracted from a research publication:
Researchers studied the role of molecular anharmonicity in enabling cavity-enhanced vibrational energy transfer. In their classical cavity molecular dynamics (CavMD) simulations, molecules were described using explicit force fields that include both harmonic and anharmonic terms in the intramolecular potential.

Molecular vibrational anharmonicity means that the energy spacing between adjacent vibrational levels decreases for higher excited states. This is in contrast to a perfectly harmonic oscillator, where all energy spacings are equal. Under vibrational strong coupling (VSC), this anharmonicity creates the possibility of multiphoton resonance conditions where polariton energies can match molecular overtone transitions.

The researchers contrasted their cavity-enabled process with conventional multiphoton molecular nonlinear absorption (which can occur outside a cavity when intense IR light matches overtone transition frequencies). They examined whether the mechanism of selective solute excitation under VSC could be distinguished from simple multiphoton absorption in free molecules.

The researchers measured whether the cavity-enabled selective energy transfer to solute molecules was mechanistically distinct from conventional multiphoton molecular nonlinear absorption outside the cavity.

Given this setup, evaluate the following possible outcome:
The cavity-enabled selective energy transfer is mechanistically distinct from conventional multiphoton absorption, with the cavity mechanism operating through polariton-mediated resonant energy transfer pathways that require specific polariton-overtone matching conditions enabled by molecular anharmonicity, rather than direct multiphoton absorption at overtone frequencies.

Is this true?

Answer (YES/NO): YES